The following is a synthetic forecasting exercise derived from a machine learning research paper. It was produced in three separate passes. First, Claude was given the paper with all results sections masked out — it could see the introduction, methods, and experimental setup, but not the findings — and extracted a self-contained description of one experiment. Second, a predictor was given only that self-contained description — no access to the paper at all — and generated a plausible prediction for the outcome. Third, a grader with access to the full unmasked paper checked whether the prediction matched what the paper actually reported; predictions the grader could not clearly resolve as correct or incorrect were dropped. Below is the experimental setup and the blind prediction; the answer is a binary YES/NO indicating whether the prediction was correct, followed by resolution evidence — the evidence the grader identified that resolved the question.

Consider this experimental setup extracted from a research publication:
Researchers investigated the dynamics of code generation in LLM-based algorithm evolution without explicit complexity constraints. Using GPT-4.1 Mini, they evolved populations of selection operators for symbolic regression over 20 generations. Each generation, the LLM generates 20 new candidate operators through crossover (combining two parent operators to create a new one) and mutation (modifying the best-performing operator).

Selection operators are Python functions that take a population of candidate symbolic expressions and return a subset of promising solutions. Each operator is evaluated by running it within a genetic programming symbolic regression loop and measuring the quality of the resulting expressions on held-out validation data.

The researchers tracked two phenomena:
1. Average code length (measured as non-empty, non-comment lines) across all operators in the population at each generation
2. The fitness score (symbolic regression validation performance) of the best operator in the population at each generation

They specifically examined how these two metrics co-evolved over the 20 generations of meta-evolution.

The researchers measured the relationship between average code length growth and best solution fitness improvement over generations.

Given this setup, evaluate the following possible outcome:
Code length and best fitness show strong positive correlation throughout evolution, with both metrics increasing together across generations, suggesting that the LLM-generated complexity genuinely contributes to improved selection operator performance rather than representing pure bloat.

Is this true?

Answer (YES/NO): NO